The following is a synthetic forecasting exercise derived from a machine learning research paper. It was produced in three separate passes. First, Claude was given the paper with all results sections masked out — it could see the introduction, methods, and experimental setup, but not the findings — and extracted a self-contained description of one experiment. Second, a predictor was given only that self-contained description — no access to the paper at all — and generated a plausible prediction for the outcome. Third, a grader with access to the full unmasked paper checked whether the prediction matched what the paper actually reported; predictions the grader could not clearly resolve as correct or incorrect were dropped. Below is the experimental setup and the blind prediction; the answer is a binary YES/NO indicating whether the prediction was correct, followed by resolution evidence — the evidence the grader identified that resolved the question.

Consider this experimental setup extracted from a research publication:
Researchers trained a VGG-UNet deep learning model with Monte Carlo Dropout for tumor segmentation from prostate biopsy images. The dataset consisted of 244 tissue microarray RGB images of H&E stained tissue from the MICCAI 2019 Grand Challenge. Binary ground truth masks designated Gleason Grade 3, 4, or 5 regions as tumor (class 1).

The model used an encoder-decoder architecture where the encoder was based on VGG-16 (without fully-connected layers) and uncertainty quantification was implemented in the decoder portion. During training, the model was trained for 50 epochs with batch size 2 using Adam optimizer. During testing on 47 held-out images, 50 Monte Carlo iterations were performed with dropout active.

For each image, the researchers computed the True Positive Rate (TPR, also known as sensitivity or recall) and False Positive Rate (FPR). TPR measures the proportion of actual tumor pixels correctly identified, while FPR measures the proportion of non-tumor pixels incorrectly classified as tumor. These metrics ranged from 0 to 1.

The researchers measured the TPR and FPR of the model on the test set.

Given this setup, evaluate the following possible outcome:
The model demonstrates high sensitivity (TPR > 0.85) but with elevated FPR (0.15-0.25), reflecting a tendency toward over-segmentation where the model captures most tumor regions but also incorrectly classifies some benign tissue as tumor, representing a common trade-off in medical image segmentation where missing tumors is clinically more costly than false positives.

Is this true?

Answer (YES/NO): NO